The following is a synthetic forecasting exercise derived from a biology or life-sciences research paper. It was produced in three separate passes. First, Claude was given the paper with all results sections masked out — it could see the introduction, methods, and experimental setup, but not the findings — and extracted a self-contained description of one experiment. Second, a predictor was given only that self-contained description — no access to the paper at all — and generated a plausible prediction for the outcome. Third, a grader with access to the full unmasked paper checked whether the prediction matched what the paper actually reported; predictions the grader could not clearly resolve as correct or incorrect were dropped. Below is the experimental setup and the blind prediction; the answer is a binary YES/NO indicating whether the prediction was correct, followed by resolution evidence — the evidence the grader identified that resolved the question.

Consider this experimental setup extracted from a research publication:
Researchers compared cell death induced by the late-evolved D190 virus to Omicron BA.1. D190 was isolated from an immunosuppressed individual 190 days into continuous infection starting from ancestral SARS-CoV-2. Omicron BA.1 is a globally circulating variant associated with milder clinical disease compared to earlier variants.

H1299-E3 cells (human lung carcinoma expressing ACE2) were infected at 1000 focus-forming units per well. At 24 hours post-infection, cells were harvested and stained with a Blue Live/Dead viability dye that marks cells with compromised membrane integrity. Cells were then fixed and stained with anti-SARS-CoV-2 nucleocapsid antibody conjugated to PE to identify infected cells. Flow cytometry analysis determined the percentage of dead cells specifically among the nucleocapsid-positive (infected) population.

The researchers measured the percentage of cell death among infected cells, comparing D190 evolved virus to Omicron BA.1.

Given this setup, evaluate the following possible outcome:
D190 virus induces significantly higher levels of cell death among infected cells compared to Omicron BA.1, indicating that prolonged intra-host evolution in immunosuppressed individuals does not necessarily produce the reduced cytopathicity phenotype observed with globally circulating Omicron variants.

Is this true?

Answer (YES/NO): YES